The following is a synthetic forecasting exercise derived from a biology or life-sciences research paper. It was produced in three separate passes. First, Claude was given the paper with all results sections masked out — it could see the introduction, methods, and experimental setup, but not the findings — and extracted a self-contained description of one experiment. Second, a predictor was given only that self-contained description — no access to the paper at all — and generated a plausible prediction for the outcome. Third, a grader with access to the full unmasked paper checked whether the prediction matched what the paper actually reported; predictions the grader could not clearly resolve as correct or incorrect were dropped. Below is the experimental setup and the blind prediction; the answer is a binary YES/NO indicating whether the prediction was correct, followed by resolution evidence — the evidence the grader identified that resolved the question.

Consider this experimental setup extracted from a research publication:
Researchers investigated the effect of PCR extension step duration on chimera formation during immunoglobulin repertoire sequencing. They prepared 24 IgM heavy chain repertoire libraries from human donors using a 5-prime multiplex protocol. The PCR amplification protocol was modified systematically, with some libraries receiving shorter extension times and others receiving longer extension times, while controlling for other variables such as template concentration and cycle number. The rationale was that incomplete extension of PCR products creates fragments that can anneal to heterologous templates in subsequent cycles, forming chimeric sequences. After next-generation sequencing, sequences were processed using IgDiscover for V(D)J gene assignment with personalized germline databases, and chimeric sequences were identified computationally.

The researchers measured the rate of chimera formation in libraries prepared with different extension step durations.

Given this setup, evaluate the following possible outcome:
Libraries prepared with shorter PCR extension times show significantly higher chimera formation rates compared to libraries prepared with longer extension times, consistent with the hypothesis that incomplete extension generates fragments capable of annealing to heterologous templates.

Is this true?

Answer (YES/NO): NO